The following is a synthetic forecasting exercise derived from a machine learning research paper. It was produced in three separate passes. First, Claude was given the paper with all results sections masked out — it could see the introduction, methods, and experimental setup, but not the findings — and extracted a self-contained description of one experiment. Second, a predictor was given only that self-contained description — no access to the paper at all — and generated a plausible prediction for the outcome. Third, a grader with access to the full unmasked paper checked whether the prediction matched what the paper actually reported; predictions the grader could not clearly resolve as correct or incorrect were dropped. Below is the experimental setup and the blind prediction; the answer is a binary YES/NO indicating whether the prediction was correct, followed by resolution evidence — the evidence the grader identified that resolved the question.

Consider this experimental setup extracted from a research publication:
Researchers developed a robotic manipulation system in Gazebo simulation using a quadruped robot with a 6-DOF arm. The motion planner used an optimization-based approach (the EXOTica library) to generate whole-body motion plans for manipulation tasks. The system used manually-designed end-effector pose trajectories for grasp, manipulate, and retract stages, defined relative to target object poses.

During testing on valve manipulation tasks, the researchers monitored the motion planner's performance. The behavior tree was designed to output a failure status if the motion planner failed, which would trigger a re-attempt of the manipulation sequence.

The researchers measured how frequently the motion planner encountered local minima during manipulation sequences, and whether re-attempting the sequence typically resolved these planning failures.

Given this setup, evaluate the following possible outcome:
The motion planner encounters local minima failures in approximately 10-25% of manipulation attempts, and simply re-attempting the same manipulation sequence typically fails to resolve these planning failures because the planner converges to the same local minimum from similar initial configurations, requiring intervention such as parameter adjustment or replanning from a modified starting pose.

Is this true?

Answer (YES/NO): NO